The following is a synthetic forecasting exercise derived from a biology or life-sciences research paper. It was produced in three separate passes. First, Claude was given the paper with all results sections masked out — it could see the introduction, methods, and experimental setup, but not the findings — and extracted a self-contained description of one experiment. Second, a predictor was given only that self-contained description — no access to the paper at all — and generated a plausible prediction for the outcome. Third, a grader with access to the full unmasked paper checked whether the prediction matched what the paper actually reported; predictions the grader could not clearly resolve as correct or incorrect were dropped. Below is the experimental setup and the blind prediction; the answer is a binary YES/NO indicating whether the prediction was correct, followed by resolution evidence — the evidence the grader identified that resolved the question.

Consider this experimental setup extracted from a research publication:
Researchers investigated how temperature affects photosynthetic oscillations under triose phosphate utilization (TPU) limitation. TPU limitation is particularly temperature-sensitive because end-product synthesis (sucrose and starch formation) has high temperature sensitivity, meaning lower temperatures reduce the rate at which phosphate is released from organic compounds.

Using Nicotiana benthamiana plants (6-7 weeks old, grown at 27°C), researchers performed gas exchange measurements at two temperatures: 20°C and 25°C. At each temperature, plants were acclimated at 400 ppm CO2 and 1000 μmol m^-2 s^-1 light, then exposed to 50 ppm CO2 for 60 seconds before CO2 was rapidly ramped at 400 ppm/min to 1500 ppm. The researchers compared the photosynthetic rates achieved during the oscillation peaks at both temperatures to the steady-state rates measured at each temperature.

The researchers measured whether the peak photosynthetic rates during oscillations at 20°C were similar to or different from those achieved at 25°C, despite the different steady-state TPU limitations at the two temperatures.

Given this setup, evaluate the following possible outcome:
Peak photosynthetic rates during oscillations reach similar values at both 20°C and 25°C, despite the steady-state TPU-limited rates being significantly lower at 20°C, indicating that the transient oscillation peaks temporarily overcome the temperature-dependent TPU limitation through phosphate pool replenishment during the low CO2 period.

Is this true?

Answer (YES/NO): YES